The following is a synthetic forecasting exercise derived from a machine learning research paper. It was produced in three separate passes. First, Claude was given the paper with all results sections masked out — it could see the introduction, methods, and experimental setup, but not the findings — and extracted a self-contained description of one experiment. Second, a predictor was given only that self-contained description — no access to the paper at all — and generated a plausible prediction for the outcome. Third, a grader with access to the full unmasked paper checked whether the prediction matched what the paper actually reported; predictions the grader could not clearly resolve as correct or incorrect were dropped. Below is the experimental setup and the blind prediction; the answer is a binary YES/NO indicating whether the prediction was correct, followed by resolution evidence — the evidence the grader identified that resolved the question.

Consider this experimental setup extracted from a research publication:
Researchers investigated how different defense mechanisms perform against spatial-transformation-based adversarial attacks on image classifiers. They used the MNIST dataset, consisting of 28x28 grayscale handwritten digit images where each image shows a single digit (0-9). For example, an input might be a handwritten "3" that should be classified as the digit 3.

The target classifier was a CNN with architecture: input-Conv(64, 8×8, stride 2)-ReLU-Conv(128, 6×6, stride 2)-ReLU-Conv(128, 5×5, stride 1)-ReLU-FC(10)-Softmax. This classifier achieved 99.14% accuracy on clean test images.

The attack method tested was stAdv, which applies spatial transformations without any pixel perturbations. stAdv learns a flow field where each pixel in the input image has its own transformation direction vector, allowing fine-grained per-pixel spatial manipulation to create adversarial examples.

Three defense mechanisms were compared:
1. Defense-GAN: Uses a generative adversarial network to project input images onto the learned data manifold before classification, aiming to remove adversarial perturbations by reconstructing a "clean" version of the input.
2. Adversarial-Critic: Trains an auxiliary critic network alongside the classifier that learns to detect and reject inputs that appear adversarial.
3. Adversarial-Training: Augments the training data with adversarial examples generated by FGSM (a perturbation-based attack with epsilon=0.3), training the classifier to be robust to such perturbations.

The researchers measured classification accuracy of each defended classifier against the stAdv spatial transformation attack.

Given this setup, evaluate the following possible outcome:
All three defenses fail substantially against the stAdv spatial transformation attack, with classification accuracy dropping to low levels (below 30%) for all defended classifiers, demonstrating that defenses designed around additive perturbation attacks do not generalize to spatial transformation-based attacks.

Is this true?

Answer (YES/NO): NO